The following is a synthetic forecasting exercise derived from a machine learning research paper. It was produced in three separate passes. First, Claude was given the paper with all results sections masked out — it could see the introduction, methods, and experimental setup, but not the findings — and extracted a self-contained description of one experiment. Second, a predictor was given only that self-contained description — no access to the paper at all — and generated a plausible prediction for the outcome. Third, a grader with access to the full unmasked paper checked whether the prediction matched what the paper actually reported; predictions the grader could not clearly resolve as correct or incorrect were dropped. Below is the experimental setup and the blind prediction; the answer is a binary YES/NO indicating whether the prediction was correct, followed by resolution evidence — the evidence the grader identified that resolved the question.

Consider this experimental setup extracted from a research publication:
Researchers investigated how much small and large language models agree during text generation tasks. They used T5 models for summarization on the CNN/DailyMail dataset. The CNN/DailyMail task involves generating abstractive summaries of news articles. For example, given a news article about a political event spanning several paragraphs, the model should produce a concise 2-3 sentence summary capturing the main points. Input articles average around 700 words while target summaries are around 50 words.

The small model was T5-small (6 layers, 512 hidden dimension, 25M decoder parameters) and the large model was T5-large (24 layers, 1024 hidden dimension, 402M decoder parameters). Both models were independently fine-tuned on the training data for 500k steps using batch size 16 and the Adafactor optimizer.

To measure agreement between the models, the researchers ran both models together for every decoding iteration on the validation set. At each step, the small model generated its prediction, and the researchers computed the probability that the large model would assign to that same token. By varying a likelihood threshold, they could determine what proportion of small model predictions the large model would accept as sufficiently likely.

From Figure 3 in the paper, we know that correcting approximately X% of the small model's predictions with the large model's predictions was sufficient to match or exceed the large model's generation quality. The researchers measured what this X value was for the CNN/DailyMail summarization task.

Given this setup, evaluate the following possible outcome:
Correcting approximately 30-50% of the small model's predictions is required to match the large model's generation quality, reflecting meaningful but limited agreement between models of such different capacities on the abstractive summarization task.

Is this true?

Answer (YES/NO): NO